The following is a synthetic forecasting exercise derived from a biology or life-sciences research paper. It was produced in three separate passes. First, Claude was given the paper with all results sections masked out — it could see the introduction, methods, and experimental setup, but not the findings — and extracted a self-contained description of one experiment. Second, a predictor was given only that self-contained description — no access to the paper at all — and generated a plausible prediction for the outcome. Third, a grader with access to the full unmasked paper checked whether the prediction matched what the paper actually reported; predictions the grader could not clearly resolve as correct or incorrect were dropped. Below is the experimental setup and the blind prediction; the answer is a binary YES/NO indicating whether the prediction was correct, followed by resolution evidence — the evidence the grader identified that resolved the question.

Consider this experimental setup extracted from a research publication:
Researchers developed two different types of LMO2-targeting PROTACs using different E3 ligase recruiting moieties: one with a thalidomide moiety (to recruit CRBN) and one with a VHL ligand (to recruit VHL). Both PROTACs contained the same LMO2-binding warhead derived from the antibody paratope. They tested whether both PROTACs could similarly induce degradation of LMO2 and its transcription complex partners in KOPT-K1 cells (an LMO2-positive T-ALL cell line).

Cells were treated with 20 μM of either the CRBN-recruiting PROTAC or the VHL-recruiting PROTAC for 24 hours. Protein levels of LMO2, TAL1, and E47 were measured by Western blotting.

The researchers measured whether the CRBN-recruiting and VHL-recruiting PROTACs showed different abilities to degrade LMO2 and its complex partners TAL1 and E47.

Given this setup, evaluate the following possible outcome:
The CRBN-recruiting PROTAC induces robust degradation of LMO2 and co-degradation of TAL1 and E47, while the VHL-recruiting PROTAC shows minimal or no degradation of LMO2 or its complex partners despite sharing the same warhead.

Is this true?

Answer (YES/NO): NO